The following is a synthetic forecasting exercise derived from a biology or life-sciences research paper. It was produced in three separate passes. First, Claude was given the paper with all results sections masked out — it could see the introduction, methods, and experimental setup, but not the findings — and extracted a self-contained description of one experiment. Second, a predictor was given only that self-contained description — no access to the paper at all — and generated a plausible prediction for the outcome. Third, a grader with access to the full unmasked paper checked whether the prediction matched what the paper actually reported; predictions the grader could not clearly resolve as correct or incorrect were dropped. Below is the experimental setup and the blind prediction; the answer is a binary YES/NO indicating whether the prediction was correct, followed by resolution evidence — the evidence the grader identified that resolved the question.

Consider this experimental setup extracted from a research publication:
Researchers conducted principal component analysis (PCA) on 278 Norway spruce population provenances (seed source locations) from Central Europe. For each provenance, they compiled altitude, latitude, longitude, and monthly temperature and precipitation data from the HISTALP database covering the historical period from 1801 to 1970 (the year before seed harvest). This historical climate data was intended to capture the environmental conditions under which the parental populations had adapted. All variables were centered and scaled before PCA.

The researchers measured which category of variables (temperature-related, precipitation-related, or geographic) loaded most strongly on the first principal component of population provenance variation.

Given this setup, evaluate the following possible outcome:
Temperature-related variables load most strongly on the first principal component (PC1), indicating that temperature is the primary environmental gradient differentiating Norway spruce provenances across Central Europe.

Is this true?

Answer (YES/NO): NO